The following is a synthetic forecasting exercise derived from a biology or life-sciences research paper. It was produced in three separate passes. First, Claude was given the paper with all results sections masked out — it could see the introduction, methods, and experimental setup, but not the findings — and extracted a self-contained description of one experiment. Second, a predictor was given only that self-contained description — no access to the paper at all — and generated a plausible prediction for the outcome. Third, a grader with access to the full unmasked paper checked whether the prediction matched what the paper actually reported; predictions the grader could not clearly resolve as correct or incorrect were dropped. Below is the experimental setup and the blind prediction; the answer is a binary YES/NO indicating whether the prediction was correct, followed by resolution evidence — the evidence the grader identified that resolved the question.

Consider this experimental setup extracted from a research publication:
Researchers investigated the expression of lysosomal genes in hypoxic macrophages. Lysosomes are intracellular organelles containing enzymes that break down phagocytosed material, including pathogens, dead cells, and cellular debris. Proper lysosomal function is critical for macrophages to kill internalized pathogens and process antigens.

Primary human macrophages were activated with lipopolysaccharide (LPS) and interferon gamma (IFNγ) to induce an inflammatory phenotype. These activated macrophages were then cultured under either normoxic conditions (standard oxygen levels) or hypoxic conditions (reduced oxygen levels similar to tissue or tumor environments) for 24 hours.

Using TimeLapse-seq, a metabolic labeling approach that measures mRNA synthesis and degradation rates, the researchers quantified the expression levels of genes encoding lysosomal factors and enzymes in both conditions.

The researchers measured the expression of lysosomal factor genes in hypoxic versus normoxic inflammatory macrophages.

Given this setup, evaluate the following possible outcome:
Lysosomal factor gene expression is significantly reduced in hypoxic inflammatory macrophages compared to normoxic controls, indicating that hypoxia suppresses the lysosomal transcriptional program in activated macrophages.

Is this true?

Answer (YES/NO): NO